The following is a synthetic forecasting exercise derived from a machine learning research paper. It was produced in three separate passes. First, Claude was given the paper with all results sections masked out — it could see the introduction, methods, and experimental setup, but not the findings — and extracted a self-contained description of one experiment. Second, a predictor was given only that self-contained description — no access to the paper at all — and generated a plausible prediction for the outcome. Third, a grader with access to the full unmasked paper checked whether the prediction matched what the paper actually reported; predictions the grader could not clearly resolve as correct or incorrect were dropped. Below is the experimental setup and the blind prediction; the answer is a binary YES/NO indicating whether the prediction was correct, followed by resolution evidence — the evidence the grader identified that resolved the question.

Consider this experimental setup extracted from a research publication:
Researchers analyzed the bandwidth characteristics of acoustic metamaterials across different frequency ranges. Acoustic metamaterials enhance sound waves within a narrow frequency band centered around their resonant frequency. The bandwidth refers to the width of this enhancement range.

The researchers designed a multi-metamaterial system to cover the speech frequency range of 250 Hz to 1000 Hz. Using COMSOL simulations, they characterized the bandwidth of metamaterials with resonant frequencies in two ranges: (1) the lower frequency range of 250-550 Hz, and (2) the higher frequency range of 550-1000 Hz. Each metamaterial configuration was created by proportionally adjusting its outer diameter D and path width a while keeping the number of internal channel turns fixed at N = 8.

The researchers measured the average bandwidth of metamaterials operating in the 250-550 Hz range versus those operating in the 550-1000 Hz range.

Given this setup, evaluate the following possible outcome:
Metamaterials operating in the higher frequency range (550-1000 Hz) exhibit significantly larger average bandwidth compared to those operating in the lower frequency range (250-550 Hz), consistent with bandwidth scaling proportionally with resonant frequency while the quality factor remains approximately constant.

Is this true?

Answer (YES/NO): YES